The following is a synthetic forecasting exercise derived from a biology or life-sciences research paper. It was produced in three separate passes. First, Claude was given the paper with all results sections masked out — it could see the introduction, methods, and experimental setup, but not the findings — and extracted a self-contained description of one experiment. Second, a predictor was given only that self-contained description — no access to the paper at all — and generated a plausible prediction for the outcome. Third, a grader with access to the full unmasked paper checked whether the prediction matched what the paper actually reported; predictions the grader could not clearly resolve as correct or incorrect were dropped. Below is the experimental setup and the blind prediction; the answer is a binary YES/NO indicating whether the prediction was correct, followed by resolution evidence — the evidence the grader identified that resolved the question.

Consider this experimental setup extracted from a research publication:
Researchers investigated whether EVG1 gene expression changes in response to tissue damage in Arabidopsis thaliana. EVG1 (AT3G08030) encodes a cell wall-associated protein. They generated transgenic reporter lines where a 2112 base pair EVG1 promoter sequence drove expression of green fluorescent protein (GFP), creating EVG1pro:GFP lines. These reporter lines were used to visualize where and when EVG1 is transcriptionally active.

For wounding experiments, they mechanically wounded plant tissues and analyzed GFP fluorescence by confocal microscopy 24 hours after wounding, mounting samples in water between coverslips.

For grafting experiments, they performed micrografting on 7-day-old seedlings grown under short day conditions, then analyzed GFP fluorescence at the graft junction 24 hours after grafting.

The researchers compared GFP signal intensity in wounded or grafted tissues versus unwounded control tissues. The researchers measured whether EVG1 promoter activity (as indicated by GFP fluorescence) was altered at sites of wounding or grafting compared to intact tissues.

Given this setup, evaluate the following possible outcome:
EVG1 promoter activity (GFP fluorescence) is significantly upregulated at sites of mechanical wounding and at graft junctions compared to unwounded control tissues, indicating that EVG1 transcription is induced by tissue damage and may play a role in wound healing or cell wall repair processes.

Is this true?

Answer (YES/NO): YES